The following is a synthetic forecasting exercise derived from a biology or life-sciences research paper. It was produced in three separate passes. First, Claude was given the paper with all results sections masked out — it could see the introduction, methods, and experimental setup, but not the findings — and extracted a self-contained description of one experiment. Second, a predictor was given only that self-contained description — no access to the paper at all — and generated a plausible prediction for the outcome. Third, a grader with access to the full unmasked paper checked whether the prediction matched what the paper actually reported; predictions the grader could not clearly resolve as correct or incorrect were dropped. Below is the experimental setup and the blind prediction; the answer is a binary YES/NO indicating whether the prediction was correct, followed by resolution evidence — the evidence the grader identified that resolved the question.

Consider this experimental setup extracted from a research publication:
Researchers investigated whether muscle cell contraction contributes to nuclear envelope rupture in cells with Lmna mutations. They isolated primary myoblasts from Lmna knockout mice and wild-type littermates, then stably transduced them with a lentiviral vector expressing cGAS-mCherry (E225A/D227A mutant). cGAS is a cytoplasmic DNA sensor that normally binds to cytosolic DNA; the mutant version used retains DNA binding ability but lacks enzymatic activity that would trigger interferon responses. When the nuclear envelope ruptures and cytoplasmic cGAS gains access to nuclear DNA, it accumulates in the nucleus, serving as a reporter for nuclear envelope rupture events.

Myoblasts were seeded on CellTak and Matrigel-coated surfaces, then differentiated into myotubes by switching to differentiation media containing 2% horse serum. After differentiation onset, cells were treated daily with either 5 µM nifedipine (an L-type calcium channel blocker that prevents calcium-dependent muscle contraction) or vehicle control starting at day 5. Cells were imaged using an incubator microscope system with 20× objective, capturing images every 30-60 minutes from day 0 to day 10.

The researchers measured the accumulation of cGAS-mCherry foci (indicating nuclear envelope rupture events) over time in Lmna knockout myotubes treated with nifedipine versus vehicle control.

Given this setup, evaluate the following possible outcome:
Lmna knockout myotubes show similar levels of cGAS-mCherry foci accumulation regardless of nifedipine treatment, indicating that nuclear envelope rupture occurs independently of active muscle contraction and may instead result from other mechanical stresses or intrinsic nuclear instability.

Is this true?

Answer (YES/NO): YES